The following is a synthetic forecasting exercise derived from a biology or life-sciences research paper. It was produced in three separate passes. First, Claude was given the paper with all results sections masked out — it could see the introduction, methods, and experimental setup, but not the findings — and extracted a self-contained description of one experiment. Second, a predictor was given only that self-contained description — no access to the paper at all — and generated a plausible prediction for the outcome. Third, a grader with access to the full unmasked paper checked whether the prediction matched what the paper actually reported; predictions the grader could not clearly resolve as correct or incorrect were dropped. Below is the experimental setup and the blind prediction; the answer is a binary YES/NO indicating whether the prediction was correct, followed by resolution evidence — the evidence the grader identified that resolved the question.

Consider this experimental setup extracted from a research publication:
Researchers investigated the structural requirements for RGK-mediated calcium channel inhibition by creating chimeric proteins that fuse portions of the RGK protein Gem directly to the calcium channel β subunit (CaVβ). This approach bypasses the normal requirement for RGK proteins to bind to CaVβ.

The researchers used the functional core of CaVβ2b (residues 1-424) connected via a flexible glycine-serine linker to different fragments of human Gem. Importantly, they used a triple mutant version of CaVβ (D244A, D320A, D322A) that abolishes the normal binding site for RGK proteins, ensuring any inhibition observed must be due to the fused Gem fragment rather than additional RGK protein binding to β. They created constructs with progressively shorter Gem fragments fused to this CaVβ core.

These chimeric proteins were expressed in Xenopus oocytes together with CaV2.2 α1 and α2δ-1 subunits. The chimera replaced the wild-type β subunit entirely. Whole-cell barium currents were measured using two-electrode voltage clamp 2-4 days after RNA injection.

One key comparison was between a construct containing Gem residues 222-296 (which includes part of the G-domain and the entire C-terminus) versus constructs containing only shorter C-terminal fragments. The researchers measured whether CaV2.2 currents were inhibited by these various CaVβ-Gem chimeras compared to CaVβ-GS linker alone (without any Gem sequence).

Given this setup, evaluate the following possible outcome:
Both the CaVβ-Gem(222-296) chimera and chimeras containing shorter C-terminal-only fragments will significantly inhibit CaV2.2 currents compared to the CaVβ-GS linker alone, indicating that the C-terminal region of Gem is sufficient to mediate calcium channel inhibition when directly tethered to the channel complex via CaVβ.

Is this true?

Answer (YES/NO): YES